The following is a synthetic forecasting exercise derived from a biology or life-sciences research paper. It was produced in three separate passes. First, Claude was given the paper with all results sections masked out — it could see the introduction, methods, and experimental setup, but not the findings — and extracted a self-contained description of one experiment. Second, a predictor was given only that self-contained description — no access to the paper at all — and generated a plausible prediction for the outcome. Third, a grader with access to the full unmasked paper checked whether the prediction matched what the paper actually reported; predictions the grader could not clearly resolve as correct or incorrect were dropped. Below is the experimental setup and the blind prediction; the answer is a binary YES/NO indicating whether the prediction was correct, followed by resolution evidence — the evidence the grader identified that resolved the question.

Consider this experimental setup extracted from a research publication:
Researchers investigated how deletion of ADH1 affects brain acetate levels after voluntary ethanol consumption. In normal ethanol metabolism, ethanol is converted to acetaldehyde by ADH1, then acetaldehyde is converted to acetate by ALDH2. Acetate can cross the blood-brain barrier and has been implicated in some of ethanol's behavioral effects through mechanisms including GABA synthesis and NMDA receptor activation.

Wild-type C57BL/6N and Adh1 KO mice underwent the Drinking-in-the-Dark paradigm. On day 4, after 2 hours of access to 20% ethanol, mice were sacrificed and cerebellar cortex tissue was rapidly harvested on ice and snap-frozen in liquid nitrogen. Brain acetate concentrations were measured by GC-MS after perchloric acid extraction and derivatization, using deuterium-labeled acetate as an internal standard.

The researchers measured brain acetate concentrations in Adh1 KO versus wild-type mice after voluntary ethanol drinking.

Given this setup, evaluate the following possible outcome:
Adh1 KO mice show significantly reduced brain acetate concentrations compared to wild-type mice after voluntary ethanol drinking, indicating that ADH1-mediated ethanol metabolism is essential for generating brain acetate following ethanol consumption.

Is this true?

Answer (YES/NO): YES